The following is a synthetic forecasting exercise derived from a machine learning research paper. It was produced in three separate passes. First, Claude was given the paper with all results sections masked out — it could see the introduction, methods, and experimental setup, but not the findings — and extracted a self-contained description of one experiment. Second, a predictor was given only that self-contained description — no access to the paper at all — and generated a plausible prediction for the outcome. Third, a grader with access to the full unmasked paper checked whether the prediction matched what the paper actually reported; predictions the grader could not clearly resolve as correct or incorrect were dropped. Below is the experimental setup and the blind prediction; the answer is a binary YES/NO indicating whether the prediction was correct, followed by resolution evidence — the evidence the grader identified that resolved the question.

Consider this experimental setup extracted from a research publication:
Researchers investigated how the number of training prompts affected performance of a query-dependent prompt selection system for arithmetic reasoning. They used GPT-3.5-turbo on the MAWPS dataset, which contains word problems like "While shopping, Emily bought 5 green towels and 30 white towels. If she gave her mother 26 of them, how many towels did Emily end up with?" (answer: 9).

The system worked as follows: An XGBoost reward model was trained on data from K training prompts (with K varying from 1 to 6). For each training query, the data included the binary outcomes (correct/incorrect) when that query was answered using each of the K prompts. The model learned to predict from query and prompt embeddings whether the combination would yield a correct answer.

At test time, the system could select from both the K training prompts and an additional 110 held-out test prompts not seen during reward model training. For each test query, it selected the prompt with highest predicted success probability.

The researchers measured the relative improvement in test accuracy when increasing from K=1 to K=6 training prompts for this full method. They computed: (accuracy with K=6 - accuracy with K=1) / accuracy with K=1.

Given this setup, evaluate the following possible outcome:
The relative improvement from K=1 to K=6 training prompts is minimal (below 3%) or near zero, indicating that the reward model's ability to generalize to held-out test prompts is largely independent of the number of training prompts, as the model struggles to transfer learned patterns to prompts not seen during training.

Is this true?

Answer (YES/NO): NO